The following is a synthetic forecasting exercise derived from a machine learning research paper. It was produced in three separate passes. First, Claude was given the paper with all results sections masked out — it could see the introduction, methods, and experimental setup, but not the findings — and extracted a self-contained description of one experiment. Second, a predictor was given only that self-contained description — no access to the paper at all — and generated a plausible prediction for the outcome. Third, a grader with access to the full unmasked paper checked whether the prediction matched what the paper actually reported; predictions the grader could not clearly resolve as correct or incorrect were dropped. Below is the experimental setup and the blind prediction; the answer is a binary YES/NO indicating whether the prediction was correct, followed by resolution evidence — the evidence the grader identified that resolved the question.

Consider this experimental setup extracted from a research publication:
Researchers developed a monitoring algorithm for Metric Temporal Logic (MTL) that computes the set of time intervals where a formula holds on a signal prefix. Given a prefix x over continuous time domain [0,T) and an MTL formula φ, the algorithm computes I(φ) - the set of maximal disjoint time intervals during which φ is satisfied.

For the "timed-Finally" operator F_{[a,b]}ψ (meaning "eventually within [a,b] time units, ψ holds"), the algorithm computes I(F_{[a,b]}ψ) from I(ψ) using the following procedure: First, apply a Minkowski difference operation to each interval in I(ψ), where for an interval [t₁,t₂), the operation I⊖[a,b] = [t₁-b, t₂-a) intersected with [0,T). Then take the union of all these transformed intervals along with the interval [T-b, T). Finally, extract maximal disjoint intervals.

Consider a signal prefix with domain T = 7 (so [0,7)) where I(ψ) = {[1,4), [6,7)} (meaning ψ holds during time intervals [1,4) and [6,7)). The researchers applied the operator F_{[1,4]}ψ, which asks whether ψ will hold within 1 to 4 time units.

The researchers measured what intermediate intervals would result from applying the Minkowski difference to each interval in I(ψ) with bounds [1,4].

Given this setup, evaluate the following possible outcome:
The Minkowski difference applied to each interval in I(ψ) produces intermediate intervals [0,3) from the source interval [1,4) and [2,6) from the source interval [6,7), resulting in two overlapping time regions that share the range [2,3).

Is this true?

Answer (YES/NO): YES